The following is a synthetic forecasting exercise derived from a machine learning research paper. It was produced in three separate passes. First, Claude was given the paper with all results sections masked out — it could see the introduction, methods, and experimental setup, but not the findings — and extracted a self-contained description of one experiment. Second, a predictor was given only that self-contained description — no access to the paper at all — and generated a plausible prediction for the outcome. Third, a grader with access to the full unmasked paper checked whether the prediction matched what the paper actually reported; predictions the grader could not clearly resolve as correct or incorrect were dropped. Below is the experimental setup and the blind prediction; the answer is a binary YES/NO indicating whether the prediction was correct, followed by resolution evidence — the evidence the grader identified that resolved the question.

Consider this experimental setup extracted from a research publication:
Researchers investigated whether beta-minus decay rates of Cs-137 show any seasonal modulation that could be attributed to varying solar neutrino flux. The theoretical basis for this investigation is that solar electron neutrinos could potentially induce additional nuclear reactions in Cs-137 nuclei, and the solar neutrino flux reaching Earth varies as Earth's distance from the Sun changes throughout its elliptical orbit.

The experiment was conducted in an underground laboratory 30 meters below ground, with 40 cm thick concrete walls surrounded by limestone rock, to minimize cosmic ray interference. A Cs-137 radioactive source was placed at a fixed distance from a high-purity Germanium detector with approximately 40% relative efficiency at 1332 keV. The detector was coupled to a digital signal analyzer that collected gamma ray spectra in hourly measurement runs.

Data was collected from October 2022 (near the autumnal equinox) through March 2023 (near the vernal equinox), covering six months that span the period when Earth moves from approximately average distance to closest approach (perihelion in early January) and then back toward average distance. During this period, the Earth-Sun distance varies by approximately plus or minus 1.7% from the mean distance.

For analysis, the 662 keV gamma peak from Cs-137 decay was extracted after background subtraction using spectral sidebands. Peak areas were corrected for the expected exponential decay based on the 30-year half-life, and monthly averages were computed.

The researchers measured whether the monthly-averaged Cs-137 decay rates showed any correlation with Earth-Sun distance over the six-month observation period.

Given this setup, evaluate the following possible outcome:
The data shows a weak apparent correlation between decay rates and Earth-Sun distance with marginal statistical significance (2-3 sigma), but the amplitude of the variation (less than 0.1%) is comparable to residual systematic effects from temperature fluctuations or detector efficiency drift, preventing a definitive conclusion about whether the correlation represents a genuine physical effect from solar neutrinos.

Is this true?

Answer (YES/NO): NO